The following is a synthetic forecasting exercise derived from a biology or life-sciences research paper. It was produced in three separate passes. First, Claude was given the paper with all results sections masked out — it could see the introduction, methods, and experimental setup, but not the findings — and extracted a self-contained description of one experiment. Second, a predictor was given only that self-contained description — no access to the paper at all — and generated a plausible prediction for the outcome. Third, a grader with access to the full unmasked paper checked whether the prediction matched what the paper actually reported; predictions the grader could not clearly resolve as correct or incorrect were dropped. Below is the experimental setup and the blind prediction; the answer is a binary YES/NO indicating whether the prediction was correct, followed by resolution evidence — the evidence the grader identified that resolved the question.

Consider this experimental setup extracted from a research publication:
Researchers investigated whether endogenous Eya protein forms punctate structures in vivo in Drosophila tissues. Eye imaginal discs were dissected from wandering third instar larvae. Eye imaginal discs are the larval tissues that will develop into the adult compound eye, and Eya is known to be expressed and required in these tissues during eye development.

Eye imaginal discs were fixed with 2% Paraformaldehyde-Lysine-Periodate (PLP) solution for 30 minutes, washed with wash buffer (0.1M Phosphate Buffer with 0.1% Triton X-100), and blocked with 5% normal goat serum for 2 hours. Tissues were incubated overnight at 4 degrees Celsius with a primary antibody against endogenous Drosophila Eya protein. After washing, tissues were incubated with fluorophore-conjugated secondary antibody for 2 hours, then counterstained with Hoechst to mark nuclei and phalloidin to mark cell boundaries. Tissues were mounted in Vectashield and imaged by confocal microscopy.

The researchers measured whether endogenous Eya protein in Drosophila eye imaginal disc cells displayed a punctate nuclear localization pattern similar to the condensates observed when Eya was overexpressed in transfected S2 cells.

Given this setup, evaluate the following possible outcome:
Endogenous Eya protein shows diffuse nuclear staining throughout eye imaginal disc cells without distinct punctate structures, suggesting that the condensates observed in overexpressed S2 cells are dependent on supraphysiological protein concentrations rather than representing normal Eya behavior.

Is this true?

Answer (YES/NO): NO